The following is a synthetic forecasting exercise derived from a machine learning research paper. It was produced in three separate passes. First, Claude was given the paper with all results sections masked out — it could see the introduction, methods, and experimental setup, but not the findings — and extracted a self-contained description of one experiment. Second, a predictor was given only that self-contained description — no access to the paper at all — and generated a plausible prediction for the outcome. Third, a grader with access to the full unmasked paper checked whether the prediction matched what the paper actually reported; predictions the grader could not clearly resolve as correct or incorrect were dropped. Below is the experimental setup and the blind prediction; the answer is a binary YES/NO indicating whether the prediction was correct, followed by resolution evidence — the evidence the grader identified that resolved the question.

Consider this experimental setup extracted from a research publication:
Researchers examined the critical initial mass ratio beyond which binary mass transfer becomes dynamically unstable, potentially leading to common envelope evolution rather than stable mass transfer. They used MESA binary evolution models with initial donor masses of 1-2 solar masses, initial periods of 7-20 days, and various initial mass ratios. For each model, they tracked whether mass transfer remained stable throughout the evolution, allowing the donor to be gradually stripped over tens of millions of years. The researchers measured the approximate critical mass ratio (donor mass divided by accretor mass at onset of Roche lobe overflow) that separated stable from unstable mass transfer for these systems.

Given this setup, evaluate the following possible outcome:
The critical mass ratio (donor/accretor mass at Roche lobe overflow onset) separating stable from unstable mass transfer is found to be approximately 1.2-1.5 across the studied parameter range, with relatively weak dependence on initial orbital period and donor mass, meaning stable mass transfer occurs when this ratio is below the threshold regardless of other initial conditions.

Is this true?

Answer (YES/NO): NO